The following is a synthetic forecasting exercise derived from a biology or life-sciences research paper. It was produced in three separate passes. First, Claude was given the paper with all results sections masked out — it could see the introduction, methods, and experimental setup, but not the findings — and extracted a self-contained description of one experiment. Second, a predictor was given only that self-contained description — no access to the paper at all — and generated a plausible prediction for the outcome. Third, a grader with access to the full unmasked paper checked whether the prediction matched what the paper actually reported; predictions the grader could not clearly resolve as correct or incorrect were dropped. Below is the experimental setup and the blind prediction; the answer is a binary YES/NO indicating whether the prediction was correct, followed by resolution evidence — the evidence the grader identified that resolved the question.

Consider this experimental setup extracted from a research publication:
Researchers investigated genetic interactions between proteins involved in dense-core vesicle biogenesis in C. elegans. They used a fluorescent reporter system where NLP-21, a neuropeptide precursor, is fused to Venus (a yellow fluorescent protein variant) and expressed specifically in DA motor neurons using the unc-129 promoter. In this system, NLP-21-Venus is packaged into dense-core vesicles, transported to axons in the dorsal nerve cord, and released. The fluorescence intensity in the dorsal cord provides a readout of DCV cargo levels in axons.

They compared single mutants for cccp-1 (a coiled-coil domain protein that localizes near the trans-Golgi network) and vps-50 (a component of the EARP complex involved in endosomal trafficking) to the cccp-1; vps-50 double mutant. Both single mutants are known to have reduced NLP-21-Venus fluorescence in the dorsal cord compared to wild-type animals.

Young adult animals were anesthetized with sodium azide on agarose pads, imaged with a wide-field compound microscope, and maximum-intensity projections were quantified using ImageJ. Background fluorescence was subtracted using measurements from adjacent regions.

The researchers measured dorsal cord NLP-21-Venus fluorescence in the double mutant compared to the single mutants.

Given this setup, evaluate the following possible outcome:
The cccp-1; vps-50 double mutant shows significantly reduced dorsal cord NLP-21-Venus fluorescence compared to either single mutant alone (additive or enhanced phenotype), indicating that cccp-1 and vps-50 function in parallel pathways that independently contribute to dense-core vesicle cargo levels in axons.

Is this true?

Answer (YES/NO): NO